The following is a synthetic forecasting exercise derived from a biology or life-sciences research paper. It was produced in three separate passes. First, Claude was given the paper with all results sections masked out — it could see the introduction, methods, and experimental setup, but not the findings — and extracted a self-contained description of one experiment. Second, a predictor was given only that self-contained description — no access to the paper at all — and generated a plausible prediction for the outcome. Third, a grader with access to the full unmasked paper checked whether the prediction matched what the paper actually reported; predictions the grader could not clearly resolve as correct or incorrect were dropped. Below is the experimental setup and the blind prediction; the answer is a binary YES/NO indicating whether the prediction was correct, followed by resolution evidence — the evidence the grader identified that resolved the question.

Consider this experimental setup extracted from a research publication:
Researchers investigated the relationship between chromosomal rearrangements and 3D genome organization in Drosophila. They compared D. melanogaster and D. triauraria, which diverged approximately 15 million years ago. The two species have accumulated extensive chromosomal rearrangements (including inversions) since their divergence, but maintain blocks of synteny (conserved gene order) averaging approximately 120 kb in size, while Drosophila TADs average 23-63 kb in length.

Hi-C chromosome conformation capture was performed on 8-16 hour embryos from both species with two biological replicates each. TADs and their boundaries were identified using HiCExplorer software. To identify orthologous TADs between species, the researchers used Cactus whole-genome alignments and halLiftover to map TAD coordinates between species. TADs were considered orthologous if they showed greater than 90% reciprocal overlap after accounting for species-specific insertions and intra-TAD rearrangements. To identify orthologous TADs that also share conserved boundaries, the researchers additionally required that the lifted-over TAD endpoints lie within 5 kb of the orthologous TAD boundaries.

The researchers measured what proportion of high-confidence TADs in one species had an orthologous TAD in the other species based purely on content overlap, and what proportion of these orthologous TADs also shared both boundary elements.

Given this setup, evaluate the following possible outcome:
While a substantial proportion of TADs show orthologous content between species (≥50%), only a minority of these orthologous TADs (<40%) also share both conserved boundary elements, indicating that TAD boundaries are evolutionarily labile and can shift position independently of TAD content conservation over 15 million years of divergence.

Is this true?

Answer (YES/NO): NO